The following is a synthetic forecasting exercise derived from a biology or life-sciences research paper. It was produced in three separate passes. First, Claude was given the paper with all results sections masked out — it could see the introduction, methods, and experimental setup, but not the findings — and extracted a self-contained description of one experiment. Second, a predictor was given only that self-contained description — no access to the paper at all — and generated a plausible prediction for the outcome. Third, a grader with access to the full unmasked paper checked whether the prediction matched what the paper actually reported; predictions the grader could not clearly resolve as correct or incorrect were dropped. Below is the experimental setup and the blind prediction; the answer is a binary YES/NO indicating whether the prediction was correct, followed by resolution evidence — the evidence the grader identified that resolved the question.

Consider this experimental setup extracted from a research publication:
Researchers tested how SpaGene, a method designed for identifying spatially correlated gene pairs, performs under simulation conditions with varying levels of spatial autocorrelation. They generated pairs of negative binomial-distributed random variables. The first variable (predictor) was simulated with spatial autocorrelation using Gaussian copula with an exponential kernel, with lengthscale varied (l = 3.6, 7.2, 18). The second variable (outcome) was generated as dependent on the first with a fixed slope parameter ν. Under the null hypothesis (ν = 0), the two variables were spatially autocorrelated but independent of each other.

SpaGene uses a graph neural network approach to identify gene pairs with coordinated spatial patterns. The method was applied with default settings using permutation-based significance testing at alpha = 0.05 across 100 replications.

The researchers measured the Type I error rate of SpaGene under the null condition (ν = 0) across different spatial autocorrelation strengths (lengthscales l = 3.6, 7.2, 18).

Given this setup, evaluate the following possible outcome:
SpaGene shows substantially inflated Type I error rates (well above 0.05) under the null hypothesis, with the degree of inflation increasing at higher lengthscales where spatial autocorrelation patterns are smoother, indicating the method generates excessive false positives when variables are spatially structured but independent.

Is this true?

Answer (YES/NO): YES